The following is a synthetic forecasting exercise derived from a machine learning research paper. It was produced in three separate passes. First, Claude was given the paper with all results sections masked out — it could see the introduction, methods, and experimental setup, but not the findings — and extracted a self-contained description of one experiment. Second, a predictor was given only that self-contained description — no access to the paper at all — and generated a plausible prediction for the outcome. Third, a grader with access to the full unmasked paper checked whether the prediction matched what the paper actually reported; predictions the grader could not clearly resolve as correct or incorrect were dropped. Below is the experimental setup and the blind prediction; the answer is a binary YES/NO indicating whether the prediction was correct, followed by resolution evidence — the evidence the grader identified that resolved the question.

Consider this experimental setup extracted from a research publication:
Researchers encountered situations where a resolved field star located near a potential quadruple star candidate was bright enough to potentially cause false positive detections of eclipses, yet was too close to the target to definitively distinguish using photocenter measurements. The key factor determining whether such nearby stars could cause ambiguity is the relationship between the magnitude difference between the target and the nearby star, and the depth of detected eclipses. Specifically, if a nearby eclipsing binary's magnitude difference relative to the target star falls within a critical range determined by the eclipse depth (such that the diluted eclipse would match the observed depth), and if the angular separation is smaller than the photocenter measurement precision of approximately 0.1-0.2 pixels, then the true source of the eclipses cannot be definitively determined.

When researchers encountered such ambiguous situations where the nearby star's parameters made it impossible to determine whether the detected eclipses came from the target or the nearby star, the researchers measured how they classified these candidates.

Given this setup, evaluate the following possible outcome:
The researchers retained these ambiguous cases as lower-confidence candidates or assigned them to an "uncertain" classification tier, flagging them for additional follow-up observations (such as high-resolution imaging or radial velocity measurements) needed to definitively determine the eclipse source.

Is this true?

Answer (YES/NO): NO